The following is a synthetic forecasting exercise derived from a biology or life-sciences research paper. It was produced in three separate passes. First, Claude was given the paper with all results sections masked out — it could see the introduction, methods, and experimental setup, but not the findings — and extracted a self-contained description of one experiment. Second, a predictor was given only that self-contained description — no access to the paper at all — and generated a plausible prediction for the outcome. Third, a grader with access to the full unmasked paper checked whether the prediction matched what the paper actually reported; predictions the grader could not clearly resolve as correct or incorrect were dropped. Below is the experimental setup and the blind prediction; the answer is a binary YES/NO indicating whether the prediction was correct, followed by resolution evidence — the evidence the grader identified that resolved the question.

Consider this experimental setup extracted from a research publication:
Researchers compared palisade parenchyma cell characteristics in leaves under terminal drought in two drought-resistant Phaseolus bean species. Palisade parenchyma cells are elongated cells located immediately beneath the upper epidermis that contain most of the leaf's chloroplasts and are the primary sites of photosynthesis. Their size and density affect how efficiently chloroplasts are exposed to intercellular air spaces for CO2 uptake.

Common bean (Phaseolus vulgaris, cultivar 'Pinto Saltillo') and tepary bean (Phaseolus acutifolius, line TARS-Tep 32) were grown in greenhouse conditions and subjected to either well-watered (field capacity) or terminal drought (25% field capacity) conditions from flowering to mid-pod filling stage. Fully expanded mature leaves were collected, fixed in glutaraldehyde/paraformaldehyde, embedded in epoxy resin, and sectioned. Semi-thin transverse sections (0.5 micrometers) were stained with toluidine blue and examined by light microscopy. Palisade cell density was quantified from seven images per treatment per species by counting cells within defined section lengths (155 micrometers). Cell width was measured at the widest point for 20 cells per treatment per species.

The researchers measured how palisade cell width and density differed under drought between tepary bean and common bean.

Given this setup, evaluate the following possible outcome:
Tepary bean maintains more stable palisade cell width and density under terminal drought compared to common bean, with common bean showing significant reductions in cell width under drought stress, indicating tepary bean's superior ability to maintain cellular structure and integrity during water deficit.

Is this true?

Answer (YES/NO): NO